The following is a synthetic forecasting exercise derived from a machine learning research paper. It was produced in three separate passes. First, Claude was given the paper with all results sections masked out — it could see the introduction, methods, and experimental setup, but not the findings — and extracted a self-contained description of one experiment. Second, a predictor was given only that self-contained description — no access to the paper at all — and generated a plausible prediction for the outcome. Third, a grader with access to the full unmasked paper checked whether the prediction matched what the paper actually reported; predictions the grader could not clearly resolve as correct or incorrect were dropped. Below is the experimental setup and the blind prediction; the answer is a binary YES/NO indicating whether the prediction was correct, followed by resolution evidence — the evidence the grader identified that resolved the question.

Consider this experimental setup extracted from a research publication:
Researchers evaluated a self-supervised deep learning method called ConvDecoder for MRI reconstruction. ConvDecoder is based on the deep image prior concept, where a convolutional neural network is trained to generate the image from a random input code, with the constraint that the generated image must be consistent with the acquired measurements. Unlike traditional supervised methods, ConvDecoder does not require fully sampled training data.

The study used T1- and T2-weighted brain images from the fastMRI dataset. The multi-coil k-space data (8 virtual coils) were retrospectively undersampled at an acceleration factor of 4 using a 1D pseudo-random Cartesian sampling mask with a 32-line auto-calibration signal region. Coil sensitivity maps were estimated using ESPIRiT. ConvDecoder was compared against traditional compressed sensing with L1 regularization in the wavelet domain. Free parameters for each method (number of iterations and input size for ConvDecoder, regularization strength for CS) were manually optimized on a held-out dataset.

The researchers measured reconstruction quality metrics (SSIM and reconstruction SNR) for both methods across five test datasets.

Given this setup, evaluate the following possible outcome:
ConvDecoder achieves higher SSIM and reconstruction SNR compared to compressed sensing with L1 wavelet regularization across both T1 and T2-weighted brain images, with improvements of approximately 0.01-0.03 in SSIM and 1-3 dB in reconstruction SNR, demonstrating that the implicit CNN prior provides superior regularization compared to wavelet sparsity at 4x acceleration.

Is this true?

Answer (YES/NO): NO